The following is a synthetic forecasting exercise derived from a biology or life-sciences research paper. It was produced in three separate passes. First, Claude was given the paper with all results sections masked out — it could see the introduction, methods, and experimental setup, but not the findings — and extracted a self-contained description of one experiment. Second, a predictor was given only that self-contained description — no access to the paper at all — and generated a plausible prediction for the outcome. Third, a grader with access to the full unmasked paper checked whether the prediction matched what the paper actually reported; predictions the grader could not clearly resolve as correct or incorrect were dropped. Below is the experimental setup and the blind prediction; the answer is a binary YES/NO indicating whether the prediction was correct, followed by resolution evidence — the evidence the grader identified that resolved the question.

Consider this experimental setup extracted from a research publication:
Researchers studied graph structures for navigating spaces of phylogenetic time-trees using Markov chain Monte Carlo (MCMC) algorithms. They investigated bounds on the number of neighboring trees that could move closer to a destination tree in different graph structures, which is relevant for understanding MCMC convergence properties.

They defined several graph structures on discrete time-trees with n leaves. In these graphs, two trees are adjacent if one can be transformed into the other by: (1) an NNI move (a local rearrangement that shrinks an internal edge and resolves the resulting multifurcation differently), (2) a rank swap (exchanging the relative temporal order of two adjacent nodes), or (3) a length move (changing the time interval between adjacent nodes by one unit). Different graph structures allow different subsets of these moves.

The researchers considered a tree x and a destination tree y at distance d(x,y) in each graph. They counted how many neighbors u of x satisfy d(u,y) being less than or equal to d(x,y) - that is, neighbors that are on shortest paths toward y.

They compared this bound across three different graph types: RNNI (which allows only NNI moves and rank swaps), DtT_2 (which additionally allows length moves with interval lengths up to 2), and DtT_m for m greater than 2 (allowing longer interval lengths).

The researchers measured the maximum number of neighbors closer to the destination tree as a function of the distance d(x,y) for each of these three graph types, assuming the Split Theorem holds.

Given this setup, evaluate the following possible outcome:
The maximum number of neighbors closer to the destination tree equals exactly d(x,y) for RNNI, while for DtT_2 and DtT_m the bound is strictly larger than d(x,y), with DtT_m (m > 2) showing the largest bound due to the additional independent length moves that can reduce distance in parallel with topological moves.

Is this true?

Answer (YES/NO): NO